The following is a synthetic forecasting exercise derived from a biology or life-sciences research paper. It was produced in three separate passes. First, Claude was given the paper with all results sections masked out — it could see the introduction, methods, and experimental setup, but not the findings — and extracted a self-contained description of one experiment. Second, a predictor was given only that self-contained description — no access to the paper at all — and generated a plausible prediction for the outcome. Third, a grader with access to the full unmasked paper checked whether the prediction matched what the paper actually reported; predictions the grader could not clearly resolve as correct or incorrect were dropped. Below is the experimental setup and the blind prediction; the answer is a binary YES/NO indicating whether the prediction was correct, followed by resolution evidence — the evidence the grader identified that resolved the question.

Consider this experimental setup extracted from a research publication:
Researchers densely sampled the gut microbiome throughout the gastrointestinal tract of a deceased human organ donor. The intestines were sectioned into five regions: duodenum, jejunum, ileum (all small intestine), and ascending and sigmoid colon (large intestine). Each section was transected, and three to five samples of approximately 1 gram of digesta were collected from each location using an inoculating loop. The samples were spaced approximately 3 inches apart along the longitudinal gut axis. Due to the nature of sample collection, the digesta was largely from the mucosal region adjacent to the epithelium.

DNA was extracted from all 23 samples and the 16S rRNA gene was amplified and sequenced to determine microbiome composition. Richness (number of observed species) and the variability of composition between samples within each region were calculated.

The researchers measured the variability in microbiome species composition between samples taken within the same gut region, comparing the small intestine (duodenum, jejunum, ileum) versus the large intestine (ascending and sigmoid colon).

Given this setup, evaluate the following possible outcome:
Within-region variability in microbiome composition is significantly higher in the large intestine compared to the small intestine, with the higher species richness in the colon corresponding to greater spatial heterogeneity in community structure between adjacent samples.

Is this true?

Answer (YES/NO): NO